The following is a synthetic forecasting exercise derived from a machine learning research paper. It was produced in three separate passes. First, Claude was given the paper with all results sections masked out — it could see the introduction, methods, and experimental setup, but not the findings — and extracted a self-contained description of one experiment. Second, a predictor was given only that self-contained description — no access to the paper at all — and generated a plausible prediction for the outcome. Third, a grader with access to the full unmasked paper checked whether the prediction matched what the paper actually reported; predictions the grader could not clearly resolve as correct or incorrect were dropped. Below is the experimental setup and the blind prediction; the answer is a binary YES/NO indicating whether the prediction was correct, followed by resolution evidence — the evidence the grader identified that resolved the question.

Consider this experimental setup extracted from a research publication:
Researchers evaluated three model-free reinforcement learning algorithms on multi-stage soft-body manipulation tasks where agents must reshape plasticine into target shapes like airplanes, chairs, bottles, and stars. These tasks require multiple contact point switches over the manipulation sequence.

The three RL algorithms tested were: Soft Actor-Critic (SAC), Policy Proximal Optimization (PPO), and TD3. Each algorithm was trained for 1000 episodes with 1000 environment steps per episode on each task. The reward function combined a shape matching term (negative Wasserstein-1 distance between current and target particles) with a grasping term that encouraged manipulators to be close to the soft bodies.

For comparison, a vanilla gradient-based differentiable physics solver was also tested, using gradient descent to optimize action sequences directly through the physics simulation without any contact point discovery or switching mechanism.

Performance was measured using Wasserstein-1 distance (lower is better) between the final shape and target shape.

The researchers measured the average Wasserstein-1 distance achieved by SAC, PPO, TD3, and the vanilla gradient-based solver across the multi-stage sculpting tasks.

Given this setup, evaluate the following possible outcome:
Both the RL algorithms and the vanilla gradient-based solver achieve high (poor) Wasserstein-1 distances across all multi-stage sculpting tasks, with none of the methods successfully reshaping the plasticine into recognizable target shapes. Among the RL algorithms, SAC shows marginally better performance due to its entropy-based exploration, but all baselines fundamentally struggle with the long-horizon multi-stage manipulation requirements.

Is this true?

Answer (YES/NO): YES